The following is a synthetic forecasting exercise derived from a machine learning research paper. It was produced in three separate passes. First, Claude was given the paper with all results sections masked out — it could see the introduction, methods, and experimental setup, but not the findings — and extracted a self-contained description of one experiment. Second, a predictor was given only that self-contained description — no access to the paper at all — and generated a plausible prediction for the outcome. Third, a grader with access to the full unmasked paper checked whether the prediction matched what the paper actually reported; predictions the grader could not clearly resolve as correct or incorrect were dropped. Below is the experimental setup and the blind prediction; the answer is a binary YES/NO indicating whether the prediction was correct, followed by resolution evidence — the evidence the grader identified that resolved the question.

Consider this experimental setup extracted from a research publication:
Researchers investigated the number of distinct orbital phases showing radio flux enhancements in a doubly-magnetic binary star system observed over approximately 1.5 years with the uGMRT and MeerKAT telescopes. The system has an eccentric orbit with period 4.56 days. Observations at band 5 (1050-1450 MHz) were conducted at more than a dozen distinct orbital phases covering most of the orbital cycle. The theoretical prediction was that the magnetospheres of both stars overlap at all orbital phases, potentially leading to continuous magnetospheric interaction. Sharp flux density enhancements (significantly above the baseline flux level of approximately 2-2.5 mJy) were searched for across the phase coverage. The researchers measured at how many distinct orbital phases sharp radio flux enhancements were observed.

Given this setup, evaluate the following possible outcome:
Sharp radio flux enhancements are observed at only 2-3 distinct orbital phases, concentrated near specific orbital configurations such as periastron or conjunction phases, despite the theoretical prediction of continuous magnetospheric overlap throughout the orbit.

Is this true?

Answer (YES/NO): NO